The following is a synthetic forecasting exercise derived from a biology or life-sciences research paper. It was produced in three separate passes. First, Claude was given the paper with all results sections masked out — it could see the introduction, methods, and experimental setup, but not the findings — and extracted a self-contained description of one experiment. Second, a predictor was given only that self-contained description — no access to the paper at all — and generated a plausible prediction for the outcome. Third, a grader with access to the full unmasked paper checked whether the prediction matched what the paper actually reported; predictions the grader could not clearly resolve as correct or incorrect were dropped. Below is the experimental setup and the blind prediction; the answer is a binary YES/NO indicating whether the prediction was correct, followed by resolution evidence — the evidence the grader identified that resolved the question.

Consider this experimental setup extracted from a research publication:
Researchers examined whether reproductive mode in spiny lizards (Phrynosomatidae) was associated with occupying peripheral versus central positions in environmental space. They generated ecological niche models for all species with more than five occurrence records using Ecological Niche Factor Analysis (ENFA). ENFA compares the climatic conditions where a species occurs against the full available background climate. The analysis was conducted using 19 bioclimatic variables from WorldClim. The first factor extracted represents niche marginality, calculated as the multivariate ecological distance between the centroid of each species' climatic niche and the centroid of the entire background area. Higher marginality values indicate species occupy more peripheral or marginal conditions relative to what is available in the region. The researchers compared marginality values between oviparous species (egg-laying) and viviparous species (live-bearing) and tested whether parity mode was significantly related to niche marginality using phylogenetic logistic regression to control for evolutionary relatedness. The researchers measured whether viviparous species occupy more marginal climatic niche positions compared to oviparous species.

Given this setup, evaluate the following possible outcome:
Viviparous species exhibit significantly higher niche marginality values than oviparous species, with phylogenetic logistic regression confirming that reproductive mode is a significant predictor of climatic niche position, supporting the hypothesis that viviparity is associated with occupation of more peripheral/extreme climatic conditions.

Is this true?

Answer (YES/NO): NO